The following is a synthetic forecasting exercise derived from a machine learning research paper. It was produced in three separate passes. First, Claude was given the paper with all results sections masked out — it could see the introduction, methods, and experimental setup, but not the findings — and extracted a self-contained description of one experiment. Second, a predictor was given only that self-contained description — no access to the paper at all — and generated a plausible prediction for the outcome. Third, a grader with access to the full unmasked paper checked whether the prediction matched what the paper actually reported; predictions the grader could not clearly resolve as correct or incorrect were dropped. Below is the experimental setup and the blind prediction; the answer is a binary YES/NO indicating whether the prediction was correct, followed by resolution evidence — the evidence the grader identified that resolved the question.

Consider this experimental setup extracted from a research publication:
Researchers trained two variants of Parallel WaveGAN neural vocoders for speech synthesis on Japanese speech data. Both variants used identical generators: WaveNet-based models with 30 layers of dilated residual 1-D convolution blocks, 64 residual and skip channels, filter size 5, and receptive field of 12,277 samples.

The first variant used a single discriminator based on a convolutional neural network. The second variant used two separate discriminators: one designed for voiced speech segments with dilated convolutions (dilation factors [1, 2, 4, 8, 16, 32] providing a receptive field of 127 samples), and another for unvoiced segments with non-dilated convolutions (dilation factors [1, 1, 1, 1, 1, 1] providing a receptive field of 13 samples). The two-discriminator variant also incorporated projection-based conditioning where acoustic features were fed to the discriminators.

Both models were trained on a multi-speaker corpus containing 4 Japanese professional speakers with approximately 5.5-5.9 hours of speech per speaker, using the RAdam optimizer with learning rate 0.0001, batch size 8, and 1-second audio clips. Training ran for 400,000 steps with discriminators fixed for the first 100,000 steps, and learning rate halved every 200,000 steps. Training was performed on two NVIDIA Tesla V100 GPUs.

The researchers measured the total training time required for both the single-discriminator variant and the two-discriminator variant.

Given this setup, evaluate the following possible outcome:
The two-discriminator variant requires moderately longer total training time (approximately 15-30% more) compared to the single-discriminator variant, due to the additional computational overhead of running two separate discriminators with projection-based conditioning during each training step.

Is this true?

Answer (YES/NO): NO